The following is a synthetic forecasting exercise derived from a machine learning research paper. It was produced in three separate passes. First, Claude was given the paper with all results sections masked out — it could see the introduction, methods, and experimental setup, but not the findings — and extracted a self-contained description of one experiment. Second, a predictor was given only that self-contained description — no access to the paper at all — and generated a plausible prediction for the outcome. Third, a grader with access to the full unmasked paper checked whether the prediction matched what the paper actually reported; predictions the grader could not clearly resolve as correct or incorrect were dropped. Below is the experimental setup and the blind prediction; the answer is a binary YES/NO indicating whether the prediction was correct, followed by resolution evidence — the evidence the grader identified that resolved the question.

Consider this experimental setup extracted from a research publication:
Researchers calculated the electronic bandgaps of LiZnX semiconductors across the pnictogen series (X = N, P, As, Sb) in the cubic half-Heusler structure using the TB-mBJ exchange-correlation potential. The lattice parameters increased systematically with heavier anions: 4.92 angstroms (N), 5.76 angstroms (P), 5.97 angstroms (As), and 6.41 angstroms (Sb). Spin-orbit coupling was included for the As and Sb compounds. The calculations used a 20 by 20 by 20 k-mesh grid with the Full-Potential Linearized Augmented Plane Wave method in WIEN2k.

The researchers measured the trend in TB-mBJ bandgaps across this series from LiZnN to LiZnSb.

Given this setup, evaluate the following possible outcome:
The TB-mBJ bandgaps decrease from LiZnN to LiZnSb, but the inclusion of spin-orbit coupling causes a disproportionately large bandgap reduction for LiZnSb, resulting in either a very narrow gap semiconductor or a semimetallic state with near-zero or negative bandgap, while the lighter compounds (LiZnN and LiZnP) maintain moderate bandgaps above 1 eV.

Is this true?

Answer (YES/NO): NO